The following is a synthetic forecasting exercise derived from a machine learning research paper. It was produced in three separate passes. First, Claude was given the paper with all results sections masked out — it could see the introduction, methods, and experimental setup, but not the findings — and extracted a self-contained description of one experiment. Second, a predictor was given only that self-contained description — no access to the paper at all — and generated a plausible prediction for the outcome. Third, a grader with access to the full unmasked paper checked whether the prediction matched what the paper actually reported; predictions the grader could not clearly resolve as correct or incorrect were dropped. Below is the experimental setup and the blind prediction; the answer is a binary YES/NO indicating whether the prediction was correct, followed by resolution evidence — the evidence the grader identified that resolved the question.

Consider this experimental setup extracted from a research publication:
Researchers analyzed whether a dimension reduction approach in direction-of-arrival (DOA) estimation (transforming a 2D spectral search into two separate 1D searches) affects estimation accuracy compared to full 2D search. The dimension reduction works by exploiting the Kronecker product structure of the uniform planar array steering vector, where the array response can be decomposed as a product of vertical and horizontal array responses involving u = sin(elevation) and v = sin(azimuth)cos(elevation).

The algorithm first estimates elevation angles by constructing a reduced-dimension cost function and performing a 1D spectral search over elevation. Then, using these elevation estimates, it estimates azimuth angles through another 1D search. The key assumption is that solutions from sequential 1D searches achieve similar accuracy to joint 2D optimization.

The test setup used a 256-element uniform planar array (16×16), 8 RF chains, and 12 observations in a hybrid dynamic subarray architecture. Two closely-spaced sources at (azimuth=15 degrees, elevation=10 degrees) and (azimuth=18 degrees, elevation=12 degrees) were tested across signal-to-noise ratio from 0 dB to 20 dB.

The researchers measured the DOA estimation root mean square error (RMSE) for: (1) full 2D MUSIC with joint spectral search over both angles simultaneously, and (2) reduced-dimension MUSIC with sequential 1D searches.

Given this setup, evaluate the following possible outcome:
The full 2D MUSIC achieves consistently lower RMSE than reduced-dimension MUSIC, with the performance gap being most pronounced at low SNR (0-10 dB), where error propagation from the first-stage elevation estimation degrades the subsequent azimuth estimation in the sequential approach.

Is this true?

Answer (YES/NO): NO